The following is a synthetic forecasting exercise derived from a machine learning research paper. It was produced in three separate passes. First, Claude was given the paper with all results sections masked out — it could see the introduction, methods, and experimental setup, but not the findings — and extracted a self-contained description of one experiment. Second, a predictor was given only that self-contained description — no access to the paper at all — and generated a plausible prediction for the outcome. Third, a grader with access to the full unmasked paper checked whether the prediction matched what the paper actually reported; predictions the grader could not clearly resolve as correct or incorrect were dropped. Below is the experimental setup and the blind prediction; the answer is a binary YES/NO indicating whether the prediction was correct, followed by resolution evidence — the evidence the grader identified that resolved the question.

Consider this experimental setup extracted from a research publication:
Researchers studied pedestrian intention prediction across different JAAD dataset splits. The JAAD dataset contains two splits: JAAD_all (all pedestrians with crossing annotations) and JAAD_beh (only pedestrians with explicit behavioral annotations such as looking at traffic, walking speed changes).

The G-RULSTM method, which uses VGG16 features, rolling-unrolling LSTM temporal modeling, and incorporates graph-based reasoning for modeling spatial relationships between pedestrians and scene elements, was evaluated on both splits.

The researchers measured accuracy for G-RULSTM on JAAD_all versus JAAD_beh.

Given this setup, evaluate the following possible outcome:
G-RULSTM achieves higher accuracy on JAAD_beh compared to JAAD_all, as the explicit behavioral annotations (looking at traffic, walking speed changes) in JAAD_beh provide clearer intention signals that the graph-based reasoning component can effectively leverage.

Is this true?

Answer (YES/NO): NO